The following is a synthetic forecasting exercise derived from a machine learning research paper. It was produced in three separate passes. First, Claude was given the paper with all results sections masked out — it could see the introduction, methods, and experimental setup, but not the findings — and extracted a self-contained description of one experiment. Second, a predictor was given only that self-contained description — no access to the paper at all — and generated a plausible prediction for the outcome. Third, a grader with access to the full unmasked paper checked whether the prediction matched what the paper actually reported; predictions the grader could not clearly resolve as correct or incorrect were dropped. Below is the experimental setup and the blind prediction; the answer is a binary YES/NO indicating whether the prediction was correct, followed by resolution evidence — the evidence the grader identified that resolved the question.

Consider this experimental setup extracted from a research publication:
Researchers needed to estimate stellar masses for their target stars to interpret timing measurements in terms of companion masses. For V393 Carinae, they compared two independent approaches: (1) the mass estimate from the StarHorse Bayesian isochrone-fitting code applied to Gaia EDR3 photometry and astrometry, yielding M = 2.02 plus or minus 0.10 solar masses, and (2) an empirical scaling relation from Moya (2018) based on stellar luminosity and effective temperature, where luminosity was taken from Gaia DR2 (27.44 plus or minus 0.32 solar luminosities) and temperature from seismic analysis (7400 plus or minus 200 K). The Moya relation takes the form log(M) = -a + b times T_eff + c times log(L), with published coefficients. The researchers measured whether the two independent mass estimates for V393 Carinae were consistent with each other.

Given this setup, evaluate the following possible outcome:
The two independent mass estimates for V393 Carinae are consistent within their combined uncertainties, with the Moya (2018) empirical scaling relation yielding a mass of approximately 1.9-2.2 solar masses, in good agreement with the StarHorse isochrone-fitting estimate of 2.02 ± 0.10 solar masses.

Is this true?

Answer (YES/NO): YES